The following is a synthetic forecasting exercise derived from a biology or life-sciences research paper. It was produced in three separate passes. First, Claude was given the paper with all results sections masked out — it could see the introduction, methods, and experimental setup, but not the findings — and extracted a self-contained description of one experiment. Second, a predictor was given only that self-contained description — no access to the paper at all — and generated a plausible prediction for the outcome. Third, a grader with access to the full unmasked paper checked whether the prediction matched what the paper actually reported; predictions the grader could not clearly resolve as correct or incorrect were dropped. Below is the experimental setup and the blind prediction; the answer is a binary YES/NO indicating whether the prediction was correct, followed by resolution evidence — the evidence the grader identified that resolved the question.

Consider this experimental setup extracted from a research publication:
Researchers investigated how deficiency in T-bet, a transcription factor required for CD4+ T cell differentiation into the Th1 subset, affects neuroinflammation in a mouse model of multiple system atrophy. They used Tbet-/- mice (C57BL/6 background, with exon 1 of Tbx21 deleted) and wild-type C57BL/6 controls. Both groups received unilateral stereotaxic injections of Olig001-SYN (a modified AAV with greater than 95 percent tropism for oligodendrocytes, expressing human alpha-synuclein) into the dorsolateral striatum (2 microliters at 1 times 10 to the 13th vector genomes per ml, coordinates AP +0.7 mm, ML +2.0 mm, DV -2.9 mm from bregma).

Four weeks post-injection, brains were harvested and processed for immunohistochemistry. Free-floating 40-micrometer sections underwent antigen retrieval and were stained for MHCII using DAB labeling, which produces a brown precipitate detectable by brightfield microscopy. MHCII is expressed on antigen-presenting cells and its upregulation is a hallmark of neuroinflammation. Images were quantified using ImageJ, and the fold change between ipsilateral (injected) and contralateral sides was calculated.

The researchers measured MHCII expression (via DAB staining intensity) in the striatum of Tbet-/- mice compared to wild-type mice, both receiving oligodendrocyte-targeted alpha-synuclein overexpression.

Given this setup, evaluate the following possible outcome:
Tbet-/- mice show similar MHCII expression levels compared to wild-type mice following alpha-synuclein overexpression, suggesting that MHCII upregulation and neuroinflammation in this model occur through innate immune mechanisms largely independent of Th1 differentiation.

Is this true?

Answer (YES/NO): NO